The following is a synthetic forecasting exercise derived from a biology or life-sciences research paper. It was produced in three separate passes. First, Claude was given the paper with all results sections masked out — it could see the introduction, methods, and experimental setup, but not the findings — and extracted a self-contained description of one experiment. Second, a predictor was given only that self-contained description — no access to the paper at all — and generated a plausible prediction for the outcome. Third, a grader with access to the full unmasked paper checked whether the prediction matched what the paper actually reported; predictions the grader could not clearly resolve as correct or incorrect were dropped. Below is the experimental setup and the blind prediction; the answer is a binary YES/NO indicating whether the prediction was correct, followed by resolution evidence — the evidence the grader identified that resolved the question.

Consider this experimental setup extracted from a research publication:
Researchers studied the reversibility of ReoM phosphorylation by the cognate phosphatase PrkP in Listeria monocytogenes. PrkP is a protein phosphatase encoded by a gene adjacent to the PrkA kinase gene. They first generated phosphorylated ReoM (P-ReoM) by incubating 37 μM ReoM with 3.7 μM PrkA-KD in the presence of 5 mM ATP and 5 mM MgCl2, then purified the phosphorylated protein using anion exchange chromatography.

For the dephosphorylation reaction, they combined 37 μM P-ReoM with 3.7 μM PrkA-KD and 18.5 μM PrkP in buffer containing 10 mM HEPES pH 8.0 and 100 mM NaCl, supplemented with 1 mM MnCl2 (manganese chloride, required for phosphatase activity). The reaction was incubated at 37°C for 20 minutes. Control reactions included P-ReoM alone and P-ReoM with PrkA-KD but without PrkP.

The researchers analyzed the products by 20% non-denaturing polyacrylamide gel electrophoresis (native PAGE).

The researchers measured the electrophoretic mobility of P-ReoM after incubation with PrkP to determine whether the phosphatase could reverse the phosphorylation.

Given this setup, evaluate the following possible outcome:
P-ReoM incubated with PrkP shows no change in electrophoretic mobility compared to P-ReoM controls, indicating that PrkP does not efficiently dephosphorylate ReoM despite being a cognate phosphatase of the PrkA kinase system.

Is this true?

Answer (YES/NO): NO